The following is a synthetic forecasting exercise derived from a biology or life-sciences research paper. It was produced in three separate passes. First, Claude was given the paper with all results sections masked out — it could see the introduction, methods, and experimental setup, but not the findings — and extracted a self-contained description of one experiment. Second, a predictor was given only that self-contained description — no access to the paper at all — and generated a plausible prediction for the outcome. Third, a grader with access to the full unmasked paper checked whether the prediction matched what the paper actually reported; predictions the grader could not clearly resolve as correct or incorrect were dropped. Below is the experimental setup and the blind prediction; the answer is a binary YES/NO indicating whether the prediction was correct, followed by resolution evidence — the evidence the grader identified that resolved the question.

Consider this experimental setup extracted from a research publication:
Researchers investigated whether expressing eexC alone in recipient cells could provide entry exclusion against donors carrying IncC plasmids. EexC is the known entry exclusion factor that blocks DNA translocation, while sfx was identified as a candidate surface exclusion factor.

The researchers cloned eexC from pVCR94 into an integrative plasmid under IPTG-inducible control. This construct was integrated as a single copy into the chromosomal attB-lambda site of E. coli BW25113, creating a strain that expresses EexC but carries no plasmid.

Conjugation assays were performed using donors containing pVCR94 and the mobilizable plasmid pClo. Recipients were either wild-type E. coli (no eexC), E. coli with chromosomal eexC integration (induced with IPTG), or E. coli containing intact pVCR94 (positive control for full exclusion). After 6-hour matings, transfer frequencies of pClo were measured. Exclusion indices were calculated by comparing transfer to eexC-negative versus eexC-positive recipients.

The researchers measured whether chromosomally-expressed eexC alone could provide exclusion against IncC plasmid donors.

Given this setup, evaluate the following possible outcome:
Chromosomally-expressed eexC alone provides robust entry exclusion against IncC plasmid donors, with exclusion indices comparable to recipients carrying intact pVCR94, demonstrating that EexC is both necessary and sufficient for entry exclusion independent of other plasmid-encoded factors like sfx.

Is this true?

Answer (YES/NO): NO